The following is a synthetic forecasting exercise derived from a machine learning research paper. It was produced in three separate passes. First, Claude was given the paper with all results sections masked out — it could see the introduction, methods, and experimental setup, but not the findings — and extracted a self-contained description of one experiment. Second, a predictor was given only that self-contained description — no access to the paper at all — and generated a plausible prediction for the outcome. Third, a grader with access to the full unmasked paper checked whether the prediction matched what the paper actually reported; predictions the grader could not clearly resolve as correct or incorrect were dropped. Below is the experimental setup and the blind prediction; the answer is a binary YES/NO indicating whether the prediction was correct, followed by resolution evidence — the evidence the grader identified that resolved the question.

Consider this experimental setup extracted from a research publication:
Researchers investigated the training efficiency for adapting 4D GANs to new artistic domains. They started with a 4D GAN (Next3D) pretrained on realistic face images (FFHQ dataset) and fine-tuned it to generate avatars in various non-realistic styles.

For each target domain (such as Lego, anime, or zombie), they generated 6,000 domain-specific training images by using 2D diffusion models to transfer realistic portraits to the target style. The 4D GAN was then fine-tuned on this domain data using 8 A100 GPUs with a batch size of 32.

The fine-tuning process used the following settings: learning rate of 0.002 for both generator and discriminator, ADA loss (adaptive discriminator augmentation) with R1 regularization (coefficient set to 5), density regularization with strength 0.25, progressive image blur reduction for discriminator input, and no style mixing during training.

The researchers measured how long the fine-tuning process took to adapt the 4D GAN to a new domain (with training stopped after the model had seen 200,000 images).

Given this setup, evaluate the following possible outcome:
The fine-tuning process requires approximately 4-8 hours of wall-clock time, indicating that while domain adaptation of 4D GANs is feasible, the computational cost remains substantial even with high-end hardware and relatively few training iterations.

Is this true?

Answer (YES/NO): NO